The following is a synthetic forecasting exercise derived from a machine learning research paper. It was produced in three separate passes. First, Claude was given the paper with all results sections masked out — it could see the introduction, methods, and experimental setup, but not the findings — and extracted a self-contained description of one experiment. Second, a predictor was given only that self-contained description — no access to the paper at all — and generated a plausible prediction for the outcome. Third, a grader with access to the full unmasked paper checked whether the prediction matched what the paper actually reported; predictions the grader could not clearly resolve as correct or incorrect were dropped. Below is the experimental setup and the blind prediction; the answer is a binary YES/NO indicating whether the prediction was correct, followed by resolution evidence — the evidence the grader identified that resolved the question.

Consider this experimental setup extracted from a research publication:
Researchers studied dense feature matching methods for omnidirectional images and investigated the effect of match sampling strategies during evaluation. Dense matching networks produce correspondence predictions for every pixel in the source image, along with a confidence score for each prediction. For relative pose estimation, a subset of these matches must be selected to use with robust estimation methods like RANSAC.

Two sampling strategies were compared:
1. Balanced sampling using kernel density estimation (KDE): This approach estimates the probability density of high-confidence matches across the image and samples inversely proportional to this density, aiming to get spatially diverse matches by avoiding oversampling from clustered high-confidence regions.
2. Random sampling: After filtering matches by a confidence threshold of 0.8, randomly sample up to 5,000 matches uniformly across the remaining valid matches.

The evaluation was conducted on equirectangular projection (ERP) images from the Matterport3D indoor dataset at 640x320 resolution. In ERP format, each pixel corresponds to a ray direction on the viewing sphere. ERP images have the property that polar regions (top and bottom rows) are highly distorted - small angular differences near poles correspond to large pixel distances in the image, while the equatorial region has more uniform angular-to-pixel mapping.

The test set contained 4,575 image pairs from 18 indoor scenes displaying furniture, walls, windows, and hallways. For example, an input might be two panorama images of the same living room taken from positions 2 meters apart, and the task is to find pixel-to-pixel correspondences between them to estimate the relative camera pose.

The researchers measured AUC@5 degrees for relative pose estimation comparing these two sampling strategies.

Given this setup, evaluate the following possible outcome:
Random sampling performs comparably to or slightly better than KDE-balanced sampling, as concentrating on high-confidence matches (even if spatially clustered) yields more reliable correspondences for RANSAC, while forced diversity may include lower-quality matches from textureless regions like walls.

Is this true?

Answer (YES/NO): NO